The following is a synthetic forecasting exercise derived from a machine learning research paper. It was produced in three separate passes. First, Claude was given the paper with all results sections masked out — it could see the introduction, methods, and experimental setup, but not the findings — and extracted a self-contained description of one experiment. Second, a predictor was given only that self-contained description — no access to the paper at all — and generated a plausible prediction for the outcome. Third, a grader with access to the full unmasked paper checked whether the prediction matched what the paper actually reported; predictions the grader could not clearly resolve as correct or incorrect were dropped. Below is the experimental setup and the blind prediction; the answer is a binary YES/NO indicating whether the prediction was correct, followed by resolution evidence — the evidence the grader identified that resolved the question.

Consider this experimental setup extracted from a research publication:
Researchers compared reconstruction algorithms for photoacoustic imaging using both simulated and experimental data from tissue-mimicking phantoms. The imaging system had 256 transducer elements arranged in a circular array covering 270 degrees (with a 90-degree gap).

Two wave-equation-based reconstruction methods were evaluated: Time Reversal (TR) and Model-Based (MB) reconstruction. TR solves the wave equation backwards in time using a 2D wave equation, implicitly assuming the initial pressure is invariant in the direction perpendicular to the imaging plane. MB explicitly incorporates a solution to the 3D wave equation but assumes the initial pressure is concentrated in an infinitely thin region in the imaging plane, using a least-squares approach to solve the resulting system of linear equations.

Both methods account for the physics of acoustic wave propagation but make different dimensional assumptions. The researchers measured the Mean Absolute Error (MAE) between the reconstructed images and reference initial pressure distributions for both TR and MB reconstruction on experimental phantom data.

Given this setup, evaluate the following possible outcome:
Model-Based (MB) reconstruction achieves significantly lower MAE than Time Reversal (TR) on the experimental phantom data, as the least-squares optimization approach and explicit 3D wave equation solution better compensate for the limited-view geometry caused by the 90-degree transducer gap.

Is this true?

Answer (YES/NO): NO